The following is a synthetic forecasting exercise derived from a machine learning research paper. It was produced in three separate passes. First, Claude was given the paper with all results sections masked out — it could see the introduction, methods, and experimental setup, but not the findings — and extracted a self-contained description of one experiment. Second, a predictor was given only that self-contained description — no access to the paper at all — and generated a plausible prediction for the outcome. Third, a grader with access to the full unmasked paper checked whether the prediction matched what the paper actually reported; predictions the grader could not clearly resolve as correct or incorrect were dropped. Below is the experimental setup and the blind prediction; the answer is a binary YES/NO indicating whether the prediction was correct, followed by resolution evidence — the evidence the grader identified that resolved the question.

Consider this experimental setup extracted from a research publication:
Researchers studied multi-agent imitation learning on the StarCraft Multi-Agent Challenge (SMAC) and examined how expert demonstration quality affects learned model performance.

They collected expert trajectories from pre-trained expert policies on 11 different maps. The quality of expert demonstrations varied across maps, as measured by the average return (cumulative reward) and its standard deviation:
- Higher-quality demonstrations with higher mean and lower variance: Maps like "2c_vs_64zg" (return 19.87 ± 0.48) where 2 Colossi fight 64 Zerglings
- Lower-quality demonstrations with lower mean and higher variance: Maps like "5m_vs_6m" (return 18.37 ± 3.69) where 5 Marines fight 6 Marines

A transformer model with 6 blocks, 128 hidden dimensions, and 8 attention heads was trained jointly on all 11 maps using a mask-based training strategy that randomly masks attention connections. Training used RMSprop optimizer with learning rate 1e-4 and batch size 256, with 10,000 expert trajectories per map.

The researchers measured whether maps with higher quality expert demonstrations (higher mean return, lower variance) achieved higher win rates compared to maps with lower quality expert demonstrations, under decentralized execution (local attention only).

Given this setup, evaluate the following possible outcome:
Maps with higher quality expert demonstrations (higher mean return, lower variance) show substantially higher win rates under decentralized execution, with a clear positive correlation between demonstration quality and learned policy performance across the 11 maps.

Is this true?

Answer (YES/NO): NO